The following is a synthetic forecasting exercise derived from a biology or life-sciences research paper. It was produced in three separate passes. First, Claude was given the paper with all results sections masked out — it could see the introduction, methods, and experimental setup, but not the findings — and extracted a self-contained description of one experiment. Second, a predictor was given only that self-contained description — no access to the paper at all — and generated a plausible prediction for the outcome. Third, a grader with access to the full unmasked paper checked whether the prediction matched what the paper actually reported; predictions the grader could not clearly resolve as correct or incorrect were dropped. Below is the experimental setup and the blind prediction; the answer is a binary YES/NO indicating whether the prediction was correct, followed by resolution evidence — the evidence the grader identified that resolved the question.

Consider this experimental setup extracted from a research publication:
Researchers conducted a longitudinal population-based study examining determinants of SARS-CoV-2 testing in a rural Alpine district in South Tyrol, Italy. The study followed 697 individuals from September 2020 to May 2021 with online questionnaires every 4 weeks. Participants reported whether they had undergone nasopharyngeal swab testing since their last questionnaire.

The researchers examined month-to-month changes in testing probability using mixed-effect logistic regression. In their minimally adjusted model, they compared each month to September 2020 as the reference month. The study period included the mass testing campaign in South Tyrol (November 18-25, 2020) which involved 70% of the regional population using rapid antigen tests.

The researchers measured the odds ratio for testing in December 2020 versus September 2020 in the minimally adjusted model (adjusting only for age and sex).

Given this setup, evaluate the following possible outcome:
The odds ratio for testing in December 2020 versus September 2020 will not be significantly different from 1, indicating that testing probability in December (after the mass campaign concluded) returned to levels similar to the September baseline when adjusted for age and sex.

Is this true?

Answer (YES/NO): NO